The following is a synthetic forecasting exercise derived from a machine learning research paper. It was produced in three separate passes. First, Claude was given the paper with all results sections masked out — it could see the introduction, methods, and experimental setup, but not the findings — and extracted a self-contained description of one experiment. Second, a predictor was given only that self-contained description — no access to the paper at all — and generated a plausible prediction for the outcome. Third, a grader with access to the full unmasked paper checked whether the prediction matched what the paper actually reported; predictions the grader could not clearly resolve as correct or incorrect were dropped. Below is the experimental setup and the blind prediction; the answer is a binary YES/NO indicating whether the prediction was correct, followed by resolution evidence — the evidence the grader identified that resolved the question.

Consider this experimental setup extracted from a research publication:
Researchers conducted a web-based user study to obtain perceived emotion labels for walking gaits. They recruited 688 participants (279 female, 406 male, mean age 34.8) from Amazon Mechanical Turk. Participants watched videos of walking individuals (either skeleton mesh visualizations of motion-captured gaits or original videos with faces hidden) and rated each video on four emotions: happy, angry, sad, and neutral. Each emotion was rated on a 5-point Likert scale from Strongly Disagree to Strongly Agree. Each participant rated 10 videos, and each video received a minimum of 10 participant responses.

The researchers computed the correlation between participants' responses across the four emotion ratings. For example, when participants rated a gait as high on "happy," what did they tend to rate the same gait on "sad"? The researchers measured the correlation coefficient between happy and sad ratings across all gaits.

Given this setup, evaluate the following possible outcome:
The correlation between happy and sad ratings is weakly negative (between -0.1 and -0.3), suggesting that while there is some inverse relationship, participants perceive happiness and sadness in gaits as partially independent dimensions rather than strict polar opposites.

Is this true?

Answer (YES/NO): NO